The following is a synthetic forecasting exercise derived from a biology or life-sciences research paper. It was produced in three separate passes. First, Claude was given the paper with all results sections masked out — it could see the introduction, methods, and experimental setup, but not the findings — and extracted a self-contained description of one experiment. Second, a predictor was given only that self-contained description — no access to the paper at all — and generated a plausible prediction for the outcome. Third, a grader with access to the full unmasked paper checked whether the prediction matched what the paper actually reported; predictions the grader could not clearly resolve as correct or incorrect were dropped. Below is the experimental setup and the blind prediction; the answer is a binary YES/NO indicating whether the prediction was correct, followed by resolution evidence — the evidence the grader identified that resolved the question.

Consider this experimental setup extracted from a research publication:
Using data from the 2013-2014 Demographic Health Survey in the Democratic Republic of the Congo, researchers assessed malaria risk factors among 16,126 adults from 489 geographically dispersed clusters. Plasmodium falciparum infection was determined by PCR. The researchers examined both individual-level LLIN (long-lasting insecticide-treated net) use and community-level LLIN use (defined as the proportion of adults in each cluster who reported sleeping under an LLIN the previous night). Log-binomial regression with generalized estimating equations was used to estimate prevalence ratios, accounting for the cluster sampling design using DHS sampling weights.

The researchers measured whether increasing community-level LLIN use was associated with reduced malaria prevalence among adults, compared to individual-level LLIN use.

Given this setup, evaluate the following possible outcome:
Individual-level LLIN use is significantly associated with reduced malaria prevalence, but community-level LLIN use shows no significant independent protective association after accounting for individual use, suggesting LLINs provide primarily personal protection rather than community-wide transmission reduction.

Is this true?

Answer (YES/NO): NO